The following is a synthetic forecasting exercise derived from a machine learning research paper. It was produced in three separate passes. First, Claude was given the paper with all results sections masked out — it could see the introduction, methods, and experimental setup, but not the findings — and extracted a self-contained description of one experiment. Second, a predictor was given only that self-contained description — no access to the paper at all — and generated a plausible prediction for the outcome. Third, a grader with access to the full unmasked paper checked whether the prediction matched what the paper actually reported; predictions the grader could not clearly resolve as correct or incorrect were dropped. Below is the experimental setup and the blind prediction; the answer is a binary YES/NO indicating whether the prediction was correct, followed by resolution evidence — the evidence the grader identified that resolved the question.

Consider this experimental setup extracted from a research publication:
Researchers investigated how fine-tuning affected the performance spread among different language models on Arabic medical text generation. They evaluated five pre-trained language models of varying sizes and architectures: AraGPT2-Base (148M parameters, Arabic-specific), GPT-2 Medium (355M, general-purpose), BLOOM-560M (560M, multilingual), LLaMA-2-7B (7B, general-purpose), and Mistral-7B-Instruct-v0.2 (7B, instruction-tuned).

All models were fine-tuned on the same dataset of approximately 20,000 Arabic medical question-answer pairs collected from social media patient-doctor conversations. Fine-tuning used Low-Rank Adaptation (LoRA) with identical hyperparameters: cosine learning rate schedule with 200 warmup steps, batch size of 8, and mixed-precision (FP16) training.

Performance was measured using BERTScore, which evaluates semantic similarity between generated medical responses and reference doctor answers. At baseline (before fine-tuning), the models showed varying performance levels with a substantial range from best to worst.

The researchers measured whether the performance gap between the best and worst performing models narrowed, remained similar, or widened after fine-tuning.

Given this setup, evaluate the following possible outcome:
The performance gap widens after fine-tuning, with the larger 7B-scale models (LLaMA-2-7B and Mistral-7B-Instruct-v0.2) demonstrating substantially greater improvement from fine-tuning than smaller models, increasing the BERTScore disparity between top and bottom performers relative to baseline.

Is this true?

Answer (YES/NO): NO